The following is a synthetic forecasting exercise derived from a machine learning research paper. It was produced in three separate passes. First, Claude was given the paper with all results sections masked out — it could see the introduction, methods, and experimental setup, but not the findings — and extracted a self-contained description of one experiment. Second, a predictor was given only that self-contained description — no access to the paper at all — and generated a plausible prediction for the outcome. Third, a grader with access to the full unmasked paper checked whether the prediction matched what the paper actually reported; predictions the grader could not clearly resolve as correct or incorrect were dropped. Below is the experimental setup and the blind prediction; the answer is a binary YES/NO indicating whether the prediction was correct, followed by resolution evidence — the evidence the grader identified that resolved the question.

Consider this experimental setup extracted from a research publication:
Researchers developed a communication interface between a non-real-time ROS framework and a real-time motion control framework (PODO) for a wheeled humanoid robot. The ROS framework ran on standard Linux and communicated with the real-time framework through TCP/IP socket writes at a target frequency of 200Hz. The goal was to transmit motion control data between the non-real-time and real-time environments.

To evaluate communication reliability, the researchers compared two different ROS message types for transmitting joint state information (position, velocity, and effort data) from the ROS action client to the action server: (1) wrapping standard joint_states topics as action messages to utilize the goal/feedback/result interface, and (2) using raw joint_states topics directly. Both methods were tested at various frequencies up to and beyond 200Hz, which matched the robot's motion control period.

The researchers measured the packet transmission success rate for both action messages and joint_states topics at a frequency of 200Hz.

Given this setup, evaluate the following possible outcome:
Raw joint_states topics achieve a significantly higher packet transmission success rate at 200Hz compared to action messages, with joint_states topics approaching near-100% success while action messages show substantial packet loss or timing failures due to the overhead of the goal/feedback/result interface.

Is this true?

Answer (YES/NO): YES